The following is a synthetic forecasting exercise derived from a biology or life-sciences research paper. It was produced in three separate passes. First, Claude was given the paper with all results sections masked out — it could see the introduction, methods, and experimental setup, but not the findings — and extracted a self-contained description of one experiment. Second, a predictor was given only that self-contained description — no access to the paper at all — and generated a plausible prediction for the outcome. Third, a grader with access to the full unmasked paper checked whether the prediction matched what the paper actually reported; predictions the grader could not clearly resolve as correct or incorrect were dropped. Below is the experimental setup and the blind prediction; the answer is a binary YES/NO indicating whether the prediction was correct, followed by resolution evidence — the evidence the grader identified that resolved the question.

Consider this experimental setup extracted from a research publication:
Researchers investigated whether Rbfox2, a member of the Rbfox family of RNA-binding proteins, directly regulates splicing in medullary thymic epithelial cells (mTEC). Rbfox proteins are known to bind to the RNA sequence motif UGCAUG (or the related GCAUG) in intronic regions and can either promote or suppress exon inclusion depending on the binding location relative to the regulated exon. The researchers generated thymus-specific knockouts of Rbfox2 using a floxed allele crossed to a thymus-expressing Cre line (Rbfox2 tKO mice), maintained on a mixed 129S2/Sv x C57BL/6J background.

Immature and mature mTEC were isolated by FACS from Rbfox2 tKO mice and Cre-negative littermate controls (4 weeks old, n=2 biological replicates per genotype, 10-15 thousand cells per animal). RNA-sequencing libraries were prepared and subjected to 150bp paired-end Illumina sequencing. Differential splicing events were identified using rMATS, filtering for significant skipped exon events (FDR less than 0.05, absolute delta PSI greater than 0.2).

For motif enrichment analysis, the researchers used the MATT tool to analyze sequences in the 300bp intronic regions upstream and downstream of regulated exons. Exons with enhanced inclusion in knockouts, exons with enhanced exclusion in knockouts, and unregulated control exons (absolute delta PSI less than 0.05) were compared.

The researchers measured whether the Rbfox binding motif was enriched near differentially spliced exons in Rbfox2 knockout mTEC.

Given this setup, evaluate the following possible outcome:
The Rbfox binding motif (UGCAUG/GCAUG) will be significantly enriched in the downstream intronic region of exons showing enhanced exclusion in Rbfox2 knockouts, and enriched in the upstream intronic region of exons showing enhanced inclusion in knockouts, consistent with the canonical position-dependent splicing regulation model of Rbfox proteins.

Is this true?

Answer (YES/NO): YES